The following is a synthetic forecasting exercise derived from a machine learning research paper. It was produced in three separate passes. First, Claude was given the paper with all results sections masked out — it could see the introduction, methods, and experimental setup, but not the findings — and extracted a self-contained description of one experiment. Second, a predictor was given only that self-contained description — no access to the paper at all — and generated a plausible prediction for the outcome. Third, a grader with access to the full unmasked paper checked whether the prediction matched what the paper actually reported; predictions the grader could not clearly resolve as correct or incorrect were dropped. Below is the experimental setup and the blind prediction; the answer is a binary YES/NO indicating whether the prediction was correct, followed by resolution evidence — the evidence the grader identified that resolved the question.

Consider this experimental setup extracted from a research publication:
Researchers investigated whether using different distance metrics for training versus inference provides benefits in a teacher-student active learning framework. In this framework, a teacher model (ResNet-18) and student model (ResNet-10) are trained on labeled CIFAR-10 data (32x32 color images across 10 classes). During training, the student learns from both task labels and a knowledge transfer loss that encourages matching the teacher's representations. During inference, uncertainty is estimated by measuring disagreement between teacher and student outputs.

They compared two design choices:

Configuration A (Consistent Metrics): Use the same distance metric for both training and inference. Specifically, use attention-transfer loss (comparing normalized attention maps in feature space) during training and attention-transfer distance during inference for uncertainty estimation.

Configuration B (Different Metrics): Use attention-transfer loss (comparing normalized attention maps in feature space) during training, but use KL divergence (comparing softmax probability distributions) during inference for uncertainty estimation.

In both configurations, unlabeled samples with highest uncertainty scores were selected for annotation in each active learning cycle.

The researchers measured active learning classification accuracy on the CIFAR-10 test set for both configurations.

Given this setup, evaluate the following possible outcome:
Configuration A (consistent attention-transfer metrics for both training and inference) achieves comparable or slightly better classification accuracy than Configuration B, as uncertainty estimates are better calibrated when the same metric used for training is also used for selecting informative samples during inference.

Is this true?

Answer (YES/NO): NO